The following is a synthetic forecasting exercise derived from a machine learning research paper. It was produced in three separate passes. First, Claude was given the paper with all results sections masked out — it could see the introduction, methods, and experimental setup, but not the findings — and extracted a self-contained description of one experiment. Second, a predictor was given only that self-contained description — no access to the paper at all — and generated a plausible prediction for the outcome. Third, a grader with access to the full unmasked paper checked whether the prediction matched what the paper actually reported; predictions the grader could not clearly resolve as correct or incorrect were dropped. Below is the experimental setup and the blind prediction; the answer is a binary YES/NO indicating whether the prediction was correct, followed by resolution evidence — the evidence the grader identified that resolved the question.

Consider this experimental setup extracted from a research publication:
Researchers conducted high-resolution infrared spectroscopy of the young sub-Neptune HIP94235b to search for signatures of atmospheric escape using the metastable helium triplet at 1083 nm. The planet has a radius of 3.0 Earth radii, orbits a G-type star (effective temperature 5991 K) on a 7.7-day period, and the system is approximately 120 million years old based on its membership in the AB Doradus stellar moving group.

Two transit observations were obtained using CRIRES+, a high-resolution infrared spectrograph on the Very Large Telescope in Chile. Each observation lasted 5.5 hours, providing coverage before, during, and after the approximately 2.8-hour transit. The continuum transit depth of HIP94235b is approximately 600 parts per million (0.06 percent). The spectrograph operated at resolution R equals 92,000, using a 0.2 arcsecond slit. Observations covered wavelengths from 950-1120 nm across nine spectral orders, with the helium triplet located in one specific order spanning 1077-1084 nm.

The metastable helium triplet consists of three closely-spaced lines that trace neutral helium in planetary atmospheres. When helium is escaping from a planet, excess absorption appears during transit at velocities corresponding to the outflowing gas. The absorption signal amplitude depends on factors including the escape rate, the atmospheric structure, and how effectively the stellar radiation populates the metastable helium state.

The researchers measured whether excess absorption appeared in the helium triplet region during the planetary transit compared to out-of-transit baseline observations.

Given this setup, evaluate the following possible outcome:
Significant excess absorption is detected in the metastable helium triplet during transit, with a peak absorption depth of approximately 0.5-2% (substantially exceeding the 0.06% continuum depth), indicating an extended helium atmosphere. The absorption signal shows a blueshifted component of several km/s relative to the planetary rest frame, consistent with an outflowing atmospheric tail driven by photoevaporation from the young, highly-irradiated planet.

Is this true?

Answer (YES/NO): NO